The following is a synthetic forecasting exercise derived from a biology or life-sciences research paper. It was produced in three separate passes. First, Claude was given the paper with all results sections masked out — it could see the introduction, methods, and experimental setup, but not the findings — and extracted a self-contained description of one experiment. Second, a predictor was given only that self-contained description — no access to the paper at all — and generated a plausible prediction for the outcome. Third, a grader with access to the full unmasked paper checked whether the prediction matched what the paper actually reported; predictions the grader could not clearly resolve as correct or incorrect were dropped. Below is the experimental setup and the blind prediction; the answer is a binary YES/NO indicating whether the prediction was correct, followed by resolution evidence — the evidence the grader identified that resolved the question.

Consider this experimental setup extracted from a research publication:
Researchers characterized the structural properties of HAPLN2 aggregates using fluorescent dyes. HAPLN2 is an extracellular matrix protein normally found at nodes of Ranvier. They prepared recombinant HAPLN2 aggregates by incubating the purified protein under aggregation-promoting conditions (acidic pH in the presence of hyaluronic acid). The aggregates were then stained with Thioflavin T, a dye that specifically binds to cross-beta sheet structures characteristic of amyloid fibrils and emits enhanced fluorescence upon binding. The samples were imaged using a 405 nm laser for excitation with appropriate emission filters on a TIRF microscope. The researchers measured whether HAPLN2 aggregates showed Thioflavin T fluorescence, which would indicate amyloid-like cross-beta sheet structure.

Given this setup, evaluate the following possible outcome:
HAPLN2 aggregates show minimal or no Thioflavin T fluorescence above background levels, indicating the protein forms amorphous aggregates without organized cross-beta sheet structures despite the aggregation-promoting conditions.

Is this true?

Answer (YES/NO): NO